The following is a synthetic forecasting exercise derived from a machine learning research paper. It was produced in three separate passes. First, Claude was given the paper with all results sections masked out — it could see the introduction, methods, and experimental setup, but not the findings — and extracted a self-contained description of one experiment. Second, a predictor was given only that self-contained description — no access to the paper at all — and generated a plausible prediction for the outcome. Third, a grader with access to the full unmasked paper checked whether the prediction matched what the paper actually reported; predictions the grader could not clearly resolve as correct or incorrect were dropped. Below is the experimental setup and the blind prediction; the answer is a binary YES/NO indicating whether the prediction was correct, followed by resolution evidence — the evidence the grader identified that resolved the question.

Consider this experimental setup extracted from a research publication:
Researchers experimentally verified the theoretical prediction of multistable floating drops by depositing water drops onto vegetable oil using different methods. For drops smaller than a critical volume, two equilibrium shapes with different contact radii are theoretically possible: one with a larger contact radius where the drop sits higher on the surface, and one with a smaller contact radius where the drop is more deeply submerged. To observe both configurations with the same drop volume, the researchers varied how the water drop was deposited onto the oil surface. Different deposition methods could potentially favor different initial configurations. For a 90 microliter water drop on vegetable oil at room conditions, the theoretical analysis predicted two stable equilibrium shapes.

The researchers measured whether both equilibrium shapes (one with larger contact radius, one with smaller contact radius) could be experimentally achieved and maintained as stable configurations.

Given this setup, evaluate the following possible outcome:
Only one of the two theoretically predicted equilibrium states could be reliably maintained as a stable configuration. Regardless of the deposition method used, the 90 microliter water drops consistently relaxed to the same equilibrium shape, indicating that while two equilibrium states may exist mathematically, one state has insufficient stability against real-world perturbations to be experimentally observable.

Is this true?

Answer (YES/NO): NO